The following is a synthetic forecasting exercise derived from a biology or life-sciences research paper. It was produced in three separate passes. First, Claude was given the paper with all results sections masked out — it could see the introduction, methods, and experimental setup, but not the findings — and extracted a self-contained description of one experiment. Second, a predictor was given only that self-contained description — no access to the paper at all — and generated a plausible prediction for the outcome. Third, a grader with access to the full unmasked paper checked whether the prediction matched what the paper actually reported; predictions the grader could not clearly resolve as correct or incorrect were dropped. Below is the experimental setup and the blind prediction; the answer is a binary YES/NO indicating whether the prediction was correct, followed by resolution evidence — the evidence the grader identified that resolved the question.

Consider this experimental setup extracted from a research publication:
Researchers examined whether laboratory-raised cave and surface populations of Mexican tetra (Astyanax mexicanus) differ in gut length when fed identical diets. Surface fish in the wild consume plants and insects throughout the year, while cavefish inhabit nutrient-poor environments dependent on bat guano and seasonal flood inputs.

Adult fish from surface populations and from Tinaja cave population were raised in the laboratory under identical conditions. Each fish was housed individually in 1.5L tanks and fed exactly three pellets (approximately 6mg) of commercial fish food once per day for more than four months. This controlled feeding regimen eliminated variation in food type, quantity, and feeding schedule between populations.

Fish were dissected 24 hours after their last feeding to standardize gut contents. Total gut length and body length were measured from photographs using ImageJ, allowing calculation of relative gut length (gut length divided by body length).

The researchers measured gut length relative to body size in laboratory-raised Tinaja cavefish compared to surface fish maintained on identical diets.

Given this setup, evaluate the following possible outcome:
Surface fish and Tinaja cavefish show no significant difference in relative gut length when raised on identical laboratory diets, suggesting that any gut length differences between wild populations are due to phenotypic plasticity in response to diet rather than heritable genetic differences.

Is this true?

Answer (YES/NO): NO